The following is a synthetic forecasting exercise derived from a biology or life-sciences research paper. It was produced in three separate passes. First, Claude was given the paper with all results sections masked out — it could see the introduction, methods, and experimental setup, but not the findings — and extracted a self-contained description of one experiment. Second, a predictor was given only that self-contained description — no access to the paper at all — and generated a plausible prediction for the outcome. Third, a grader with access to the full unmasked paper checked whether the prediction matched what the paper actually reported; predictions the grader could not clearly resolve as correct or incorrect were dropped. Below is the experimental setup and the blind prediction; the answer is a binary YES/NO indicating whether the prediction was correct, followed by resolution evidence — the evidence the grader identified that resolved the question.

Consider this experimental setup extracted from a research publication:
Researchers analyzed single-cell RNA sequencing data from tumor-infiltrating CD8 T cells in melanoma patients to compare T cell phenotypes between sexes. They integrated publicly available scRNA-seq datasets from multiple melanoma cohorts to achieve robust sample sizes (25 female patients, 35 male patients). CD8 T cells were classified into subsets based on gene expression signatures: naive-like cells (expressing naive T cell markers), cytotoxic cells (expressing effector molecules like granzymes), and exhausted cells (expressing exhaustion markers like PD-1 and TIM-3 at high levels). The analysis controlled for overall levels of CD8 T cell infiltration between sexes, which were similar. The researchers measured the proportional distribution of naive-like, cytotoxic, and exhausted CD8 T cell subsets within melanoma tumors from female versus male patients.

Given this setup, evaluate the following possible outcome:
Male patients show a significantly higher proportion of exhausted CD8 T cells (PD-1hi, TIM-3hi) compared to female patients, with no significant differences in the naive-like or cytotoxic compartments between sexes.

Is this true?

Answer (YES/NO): NO